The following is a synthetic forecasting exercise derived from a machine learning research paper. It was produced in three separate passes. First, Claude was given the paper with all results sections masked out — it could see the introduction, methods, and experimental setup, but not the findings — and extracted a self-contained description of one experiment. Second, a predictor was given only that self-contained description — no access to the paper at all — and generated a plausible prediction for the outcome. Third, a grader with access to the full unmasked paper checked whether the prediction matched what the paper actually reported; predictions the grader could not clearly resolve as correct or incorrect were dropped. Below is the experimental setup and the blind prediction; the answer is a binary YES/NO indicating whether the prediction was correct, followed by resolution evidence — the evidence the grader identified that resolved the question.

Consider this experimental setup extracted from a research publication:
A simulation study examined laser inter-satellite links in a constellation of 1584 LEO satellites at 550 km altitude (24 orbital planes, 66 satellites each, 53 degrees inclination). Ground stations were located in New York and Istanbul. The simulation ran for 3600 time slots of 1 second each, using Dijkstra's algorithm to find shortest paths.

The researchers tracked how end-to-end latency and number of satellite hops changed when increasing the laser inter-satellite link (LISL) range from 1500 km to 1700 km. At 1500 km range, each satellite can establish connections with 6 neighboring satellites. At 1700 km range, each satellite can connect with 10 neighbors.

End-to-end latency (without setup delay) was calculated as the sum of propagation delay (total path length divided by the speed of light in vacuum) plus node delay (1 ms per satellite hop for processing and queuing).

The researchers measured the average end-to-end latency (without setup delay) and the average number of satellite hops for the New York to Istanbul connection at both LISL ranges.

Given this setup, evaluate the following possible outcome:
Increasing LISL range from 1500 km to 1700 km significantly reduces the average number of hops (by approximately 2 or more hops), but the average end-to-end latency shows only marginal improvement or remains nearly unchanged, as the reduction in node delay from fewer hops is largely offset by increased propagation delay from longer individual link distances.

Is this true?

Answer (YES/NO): NO